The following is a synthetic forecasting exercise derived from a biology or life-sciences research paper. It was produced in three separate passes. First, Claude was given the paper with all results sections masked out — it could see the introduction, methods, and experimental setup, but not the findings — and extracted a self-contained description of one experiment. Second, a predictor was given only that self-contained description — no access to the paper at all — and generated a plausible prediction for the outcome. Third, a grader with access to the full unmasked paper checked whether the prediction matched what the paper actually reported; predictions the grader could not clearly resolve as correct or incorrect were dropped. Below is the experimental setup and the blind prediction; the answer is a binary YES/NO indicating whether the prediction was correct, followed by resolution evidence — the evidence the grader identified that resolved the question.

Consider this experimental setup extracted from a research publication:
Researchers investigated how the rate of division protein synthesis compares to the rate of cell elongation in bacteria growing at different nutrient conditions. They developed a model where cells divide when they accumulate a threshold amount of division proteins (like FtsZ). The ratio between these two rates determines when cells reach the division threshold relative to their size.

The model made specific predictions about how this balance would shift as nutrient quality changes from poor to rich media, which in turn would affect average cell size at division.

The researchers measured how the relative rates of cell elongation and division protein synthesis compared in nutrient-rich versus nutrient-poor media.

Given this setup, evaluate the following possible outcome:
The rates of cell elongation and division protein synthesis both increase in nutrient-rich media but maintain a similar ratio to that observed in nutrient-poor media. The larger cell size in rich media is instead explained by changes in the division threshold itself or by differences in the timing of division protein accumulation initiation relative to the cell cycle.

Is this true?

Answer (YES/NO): NO